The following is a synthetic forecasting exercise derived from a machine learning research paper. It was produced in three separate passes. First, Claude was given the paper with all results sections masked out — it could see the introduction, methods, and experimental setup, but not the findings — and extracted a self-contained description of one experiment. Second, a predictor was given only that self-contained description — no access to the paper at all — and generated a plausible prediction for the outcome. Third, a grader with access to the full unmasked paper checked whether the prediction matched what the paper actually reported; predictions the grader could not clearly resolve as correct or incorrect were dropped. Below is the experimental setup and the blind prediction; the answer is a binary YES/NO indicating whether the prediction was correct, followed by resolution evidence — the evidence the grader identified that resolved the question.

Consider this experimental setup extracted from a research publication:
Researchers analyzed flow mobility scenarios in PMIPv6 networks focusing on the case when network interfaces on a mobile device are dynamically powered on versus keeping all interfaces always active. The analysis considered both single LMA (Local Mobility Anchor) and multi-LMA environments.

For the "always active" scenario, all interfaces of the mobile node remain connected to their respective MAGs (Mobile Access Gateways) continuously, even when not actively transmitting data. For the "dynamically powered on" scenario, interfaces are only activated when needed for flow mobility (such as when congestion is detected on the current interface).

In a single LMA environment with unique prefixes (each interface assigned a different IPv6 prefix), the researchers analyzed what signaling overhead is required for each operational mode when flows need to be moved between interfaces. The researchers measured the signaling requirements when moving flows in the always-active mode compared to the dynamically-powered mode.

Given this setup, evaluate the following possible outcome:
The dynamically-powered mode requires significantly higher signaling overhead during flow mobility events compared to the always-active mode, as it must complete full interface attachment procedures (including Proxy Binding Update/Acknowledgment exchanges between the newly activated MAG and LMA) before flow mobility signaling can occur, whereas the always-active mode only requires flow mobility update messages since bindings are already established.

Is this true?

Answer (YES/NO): YES